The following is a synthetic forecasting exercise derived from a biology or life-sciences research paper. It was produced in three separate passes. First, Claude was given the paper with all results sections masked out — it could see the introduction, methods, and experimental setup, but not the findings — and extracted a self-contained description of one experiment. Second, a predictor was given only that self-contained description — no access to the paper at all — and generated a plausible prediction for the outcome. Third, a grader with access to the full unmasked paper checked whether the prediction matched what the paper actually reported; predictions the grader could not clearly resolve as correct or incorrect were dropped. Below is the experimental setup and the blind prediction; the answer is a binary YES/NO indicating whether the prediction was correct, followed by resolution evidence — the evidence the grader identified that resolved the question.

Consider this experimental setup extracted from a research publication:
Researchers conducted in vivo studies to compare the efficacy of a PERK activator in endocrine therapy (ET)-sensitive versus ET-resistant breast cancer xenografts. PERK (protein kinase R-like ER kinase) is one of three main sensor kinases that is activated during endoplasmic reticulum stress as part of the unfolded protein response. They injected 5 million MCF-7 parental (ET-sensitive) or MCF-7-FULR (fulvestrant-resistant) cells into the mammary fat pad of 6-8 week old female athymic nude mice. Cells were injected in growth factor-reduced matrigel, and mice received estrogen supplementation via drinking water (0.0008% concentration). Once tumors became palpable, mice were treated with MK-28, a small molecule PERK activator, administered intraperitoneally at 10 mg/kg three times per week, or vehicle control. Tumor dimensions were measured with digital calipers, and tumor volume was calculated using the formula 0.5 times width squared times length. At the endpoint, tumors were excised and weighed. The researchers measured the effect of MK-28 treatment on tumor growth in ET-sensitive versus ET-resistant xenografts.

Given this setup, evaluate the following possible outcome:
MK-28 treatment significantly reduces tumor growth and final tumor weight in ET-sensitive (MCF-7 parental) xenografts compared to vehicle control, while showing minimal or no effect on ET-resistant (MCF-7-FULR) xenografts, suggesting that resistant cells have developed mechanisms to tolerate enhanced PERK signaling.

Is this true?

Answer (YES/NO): NO